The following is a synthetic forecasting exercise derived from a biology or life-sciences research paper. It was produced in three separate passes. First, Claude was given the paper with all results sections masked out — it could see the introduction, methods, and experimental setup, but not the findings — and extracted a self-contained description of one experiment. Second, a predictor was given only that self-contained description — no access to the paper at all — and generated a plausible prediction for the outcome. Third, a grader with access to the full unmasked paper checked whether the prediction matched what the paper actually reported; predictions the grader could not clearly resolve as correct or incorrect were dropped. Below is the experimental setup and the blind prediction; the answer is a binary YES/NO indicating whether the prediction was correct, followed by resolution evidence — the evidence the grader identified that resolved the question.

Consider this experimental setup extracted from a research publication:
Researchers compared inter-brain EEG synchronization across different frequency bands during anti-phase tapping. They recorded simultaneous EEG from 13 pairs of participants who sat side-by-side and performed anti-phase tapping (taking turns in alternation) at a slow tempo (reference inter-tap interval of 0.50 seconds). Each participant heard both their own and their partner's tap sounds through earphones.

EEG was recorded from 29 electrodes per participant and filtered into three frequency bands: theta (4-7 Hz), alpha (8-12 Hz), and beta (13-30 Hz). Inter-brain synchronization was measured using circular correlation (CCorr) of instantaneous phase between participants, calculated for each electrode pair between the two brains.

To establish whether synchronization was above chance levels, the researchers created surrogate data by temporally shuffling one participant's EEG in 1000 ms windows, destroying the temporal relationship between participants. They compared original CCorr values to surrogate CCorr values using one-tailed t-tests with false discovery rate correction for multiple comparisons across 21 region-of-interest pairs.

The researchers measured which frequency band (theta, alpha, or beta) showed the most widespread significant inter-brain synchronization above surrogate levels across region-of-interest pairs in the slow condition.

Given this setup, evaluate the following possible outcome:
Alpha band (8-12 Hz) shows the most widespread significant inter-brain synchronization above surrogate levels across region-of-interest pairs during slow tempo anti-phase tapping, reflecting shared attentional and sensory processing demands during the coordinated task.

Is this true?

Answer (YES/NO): NO